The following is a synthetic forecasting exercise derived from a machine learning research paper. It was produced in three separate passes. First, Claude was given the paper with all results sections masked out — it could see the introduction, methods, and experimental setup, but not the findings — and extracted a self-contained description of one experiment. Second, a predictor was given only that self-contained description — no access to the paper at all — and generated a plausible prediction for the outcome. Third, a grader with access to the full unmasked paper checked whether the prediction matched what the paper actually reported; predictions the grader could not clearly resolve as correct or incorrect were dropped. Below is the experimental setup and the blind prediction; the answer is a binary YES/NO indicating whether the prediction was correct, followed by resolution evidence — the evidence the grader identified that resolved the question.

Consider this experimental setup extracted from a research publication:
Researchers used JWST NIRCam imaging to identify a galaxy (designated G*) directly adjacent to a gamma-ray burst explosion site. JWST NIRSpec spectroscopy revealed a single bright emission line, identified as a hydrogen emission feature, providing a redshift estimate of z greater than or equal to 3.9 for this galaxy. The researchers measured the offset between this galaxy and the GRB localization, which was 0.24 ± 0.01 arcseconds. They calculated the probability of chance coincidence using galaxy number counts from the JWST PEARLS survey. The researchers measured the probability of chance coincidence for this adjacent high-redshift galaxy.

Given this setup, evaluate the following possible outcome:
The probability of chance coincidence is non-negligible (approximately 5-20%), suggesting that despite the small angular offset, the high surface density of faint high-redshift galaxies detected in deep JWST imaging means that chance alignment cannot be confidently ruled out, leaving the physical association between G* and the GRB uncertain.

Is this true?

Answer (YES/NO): NO